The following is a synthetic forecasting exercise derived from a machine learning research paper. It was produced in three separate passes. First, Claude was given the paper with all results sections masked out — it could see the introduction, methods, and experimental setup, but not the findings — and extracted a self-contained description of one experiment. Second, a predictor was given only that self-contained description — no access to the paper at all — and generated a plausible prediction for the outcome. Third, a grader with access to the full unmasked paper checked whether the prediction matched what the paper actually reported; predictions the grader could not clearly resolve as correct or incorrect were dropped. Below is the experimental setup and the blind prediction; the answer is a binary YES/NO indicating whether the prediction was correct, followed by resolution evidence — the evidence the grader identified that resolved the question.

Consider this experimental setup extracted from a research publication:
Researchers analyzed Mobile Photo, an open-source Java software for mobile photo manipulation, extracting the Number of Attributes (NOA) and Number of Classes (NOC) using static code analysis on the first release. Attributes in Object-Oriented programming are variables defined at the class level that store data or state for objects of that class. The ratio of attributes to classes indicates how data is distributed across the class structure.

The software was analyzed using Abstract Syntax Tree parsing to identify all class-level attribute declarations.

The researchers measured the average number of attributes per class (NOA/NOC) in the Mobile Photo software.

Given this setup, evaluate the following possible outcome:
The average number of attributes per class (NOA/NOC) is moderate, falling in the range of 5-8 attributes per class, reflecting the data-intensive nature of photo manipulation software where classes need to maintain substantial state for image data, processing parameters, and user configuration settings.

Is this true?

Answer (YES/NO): NO